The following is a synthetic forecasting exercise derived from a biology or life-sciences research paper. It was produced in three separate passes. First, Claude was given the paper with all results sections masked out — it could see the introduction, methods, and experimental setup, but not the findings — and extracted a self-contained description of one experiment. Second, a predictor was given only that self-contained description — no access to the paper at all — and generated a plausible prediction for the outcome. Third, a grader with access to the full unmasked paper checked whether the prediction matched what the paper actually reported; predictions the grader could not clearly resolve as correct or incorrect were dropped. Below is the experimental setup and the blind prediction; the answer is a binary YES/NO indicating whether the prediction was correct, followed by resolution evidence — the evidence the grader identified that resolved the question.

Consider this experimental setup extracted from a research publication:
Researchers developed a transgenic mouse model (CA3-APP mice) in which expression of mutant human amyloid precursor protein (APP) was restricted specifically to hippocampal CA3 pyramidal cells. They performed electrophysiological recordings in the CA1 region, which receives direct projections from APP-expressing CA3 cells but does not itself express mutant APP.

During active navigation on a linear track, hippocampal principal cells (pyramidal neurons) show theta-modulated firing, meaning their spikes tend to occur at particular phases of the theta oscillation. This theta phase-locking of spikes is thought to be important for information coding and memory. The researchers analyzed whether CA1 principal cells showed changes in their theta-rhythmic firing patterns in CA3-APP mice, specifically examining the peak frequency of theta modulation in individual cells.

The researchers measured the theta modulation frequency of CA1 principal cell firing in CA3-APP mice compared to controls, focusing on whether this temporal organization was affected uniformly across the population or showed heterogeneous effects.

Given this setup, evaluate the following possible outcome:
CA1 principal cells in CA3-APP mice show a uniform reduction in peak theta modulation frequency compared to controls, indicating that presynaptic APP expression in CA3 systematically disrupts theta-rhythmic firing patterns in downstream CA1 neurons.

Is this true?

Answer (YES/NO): NO